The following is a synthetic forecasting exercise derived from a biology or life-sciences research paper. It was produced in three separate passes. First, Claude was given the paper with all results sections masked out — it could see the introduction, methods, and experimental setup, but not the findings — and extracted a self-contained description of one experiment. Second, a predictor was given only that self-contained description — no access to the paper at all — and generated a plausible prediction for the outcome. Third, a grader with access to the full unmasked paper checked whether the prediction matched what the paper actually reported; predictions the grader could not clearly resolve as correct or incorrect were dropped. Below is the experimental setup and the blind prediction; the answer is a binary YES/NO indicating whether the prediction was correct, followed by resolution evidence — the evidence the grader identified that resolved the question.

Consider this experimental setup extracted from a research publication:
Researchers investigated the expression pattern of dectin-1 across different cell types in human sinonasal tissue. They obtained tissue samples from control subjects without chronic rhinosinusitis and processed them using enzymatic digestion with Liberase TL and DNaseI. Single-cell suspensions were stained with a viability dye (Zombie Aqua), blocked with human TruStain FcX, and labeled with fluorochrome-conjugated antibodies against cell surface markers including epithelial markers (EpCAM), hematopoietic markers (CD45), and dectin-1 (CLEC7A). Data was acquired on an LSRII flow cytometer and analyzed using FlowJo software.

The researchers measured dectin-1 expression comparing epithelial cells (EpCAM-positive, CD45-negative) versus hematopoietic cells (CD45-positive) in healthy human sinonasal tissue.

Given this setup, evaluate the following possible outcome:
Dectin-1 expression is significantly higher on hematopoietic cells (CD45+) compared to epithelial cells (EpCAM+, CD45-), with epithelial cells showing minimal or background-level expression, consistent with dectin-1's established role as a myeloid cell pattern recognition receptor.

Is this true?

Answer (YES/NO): NO